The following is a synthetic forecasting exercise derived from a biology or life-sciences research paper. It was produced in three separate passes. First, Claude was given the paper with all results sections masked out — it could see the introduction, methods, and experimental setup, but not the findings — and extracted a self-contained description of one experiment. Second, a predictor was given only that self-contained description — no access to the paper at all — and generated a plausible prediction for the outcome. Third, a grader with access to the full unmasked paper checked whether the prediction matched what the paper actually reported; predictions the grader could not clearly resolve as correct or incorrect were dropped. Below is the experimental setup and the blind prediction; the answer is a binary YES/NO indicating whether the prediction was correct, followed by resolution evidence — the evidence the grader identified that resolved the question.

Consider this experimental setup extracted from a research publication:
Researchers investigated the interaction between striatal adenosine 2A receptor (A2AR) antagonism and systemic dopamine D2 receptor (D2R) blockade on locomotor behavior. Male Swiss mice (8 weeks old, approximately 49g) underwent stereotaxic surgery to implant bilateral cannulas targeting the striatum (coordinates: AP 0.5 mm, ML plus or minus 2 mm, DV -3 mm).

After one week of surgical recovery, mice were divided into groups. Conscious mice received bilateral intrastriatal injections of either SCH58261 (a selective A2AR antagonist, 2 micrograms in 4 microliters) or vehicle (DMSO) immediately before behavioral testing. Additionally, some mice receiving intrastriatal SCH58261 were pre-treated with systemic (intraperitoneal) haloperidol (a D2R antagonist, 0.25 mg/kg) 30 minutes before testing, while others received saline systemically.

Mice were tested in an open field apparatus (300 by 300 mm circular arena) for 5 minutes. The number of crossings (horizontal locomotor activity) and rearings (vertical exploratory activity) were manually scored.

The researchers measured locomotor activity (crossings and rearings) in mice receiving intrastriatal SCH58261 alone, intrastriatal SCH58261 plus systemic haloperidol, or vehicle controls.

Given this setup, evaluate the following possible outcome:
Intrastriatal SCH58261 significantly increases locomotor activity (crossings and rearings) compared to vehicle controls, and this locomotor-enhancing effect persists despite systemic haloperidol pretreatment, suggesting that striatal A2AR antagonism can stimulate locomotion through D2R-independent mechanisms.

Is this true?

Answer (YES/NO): NO